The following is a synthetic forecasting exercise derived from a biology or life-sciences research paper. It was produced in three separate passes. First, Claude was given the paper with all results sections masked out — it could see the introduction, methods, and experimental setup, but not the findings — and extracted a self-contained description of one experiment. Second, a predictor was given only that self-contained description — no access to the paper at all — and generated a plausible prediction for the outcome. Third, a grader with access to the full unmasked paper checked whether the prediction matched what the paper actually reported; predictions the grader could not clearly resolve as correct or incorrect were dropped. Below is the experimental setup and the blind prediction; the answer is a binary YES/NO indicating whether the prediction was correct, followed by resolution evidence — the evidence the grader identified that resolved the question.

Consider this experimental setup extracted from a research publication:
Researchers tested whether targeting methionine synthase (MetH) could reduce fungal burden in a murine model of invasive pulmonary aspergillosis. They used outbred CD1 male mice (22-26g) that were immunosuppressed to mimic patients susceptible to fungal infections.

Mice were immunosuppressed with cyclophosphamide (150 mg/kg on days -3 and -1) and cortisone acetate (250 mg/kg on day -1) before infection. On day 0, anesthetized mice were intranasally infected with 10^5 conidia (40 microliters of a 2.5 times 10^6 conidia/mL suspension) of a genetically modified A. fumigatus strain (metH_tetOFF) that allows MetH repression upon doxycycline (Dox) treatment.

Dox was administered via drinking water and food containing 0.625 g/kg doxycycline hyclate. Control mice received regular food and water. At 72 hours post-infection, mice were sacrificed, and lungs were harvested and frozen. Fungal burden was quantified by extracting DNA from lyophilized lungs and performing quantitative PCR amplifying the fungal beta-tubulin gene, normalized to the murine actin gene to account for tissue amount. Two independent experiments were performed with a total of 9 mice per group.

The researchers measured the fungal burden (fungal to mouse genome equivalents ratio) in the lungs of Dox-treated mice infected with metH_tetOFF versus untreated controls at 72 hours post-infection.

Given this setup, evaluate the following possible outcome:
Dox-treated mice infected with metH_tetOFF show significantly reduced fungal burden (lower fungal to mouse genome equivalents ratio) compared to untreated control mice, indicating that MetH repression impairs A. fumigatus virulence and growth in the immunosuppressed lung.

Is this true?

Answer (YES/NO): YES